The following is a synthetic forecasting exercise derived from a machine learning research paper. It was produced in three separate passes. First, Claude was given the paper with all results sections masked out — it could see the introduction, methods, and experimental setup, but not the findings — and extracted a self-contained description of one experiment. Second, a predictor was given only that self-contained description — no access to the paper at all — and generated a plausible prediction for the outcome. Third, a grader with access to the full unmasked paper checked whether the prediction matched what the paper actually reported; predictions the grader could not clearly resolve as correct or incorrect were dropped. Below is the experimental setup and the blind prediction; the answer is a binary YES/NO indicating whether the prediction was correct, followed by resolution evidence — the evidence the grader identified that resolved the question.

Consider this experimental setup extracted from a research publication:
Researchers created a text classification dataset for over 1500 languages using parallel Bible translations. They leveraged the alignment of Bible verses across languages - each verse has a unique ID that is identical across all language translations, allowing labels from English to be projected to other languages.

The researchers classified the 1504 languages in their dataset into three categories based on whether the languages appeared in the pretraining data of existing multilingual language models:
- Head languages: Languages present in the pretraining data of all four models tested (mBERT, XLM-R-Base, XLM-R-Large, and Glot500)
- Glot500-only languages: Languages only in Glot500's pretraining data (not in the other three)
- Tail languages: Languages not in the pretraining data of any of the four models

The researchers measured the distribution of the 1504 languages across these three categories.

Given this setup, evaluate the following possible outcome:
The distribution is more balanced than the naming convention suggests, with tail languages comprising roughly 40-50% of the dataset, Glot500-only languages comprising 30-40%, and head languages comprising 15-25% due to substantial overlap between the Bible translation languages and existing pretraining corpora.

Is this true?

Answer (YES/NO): NO